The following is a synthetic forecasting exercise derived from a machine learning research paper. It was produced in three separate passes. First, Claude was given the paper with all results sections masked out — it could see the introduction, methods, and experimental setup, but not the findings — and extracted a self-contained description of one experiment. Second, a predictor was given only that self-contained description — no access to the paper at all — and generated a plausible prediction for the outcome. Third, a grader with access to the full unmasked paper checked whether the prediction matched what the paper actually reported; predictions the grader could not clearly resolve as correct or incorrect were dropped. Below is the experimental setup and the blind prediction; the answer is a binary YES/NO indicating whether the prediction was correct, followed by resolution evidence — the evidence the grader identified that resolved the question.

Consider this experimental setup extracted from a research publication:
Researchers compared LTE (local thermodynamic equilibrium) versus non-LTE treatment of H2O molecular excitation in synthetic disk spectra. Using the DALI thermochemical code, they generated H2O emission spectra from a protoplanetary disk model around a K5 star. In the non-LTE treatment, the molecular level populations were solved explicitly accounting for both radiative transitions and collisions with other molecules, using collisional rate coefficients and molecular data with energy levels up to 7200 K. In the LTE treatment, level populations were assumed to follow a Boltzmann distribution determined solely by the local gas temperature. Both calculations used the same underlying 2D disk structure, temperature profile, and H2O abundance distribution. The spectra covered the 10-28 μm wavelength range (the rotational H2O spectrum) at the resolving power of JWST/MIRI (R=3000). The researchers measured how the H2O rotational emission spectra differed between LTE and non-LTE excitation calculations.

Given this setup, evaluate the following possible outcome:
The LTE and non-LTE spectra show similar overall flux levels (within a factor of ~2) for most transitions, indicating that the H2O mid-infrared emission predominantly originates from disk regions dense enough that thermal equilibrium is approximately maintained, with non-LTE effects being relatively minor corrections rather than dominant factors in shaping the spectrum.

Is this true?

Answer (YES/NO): YES